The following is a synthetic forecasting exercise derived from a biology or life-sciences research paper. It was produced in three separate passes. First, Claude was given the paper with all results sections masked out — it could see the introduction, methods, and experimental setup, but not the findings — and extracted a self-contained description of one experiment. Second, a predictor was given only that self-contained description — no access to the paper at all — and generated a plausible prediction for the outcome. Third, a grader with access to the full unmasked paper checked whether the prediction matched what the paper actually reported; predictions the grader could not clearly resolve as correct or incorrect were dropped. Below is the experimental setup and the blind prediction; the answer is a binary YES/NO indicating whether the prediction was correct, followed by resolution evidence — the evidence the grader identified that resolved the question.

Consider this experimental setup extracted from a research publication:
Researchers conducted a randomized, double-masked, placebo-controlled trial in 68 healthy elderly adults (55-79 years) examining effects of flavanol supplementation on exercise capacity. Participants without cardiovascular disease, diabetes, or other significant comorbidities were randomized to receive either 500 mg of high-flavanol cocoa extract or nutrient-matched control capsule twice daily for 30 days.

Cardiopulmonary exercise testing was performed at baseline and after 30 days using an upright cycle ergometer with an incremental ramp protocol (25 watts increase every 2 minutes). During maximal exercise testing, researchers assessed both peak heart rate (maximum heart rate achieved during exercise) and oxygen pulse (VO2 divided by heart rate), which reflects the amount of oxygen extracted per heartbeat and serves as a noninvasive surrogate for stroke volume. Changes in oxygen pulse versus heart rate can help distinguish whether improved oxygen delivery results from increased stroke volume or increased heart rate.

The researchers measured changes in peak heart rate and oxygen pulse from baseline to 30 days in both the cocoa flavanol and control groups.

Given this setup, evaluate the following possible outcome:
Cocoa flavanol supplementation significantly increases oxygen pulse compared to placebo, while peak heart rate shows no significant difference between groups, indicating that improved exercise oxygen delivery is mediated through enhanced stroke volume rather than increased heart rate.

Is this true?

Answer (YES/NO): YES